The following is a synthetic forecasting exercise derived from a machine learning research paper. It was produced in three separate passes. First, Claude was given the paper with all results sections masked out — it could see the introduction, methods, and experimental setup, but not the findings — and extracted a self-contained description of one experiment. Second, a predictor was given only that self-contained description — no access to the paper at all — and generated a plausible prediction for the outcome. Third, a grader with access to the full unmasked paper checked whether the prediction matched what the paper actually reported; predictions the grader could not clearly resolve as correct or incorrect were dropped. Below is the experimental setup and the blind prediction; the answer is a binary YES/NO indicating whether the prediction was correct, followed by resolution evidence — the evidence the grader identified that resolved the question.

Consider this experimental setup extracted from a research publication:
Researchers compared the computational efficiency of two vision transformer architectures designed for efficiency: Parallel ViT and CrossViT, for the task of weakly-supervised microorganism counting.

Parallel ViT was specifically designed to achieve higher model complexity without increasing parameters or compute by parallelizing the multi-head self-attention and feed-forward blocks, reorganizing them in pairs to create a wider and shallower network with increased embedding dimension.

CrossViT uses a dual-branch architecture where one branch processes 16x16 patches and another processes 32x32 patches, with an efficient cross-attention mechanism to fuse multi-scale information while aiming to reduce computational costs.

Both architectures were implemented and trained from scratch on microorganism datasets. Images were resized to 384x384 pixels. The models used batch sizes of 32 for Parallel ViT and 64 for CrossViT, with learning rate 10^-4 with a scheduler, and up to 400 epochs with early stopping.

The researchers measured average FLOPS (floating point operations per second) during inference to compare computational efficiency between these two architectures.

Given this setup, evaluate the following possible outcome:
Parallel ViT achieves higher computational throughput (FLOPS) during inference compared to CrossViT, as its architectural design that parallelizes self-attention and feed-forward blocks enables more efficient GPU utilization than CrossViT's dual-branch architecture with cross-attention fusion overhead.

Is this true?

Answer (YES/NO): NO